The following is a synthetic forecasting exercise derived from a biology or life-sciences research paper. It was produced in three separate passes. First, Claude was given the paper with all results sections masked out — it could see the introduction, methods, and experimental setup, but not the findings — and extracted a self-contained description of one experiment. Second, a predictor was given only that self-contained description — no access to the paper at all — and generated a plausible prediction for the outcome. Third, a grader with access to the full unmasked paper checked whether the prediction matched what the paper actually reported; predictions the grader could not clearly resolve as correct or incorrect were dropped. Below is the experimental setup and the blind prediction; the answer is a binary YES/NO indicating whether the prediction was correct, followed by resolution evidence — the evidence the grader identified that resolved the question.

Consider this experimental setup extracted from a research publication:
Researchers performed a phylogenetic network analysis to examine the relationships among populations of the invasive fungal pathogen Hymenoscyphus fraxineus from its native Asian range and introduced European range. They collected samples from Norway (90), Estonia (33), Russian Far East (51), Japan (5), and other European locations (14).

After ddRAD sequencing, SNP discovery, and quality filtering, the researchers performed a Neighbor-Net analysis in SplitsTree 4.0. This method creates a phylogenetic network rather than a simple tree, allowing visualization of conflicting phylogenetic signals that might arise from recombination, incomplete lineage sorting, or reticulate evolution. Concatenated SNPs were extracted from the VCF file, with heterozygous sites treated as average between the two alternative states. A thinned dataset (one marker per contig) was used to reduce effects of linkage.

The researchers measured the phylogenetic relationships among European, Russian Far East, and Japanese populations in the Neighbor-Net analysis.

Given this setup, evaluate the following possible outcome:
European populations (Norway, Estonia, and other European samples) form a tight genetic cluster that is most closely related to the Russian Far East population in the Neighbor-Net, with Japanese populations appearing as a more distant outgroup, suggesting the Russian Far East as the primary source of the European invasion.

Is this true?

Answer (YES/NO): NO